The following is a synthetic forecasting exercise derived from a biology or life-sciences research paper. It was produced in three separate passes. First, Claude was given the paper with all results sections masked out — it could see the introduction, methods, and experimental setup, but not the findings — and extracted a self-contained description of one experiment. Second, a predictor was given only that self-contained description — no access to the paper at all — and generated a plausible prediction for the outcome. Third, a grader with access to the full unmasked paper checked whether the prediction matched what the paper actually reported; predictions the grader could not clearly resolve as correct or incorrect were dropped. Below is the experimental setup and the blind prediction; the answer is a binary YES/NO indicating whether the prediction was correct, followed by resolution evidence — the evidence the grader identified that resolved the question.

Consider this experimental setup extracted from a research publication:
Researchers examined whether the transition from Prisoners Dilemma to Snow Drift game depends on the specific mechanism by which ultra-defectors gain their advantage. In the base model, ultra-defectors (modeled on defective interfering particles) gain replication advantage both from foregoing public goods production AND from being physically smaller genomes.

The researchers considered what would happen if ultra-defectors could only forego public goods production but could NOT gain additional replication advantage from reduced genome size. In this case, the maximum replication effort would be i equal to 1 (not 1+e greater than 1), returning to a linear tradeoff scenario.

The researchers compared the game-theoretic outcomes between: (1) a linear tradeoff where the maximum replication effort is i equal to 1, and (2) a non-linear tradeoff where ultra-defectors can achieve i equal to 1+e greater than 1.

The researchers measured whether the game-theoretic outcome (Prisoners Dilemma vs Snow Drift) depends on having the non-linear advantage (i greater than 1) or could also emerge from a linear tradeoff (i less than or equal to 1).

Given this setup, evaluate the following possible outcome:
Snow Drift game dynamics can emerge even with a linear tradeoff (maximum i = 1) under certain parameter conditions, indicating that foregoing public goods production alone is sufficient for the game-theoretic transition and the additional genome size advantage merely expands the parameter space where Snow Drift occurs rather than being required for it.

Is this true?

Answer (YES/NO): NO